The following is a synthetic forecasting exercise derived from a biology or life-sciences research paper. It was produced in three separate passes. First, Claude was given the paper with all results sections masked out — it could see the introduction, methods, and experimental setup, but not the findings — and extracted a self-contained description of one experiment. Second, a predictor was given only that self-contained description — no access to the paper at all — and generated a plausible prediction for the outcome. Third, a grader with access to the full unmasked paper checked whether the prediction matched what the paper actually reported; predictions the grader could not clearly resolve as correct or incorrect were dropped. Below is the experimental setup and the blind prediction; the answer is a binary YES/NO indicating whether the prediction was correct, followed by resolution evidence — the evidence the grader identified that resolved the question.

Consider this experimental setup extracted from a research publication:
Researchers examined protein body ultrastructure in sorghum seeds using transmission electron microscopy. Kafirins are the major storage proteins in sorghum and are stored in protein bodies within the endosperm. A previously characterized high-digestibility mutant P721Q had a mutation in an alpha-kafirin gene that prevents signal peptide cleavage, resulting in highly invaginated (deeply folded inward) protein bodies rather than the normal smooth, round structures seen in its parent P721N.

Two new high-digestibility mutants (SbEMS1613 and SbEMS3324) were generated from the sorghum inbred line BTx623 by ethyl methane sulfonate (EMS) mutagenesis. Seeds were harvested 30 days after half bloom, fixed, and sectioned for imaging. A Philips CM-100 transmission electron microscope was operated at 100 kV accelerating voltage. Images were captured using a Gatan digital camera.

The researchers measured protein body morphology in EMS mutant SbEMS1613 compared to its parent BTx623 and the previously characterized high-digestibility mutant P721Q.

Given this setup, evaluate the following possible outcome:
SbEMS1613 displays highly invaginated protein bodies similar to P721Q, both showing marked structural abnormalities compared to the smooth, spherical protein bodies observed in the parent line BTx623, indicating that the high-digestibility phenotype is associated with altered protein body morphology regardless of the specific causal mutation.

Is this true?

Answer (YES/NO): NO